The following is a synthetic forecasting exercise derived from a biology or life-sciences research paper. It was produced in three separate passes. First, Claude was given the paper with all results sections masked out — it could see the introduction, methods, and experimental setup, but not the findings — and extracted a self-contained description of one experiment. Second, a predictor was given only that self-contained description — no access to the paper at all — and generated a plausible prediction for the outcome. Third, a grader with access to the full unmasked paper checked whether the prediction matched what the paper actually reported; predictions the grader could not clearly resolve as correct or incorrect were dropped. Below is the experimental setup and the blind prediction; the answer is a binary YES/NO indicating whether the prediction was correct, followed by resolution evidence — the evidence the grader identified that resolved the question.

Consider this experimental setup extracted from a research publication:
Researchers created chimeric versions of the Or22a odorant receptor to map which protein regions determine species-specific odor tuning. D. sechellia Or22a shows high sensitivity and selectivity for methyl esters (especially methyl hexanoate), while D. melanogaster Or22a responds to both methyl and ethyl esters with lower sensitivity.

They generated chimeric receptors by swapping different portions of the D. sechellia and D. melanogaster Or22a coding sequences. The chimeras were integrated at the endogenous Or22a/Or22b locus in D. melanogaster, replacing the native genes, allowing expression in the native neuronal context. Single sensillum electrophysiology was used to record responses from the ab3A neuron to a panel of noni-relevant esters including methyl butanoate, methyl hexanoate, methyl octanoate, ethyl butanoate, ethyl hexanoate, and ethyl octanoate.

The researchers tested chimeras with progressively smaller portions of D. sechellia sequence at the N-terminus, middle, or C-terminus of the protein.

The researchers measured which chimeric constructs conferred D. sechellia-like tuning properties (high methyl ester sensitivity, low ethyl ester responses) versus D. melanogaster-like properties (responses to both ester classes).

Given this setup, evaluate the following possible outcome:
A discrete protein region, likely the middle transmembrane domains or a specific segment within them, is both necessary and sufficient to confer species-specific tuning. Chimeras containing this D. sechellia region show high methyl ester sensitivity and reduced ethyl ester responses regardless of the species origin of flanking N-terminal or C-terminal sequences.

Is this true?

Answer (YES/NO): NO